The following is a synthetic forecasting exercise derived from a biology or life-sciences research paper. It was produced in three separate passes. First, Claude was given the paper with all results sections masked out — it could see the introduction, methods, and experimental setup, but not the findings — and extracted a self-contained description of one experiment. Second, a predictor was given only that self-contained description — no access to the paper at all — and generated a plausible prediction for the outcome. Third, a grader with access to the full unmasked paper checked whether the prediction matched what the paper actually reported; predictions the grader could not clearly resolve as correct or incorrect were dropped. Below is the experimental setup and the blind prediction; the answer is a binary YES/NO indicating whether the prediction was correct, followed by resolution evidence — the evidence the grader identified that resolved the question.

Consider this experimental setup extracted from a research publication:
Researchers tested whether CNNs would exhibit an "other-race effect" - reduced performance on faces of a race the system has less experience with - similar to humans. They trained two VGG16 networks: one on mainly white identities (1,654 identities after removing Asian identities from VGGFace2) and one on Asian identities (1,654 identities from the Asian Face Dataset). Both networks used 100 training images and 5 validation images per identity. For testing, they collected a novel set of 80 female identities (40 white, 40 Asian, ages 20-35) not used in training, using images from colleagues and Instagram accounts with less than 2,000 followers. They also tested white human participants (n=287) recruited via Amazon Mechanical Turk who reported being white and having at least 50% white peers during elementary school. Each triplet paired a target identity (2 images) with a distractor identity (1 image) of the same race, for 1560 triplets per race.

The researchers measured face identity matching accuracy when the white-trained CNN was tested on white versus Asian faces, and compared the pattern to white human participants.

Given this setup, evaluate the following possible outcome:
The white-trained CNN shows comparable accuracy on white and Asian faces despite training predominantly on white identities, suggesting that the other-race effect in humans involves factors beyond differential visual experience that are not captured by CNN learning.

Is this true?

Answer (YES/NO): NO